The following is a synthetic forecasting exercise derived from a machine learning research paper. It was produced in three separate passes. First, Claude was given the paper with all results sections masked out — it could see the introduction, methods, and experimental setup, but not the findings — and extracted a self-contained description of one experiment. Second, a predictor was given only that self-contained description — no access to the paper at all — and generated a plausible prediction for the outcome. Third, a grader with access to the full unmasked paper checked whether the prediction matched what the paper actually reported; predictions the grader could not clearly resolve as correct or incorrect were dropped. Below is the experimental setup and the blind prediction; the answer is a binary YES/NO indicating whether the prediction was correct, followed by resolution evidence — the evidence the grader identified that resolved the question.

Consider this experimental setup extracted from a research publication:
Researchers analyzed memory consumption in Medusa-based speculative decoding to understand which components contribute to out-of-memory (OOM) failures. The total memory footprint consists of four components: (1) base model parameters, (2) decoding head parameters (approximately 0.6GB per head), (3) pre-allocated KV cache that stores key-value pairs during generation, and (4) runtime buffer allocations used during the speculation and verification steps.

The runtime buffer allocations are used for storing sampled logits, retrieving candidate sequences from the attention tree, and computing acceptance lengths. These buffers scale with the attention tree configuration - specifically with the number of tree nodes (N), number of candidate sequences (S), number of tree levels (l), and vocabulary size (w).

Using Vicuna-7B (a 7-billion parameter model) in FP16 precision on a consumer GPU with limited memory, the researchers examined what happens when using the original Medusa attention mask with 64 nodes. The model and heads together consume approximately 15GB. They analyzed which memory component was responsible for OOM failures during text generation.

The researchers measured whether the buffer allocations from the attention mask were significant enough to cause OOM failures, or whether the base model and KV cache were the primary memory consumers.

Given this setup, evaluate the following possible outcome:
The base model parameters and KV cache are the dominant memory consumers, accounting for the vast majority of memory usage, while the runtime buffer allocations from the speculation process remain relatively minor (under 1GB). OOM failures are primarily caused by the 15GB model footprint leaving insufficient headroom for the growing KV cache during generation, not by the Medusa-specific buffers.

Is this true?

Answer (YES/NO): NO